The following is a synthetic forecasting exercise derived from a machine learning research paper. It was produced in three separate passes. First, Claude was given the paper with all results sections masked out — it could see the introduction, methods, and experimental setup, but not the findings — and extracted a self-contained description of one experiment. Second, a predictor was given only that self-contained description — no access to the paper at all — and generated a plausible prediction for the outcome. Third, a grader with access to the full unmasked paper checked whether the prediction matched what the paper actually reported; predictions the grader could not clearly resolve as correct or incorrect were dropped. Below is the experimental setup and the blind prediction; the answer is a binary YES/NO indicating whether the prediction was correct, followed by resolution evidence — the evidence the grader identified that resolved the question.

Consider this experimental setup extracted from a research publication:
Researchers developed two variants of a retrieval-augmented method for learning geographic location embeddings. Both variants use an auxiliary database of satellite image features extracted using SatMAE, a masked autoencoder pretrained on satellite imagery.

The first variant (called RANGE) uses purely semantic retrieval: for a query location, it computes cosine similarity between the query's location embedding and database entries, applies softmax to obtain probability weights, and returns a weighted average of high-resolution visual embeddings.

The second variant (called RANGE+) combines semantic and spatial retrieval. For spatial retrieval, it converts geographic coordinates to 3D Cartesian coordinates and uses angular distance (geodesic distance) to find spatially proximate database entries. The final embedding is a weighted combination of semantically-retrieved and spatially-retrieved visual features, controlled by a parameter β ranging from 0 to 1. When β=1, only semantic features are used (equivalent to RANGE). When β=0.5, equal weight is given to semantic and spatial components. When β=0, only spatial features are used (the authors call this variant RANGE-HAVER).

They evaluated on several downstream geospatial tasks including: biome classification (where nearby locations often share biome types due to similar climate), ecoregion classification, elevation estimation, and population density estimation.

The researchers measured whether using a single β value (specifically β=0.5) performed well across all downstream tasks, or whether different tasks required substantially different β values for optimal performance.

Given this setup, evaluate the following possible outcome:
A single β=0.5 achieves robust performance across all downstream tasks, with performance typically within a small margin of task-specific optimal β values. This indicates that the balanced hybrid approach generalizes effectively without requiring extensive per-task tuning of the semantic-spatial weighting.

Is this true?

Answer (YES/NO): YES